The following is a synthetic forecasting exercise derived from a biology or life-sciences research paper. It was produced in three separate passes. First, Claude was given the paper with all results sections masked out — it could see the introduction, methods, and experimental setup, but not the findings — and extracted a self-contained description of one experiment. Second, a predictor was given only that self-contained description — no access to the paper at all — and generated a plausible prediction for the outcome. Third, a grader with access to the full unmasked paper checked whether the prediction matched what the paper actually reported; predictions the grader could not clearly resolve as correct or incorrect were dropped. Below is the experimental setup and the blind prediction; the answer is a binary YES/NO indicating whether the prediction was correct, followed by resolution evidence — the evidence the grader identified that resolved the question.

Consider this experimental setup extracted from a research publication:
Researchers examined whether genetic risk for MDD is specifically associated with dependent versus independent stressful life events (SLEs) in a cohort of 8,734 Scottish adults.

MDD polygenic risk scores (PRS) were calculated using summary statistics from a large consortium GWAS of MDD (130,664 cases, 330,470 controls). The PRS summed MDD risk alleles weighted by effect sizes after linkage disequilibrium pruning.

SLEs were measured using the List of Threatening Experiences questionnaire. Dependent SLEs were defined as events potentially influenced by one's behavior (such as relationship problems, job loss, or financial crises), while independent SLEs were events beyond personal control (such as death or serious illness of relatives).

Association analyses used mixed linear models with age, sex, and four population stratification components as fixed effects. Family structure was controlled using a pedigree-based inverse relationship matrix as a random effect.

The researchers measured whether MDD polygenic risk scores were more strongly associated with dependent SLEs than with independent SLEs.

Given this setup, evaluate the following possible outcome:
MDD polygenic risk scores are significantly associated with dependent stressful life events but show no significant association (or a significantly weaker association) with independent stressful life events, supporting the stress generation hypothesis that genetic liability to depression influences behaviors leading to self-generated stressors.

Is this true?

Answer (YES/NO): NO